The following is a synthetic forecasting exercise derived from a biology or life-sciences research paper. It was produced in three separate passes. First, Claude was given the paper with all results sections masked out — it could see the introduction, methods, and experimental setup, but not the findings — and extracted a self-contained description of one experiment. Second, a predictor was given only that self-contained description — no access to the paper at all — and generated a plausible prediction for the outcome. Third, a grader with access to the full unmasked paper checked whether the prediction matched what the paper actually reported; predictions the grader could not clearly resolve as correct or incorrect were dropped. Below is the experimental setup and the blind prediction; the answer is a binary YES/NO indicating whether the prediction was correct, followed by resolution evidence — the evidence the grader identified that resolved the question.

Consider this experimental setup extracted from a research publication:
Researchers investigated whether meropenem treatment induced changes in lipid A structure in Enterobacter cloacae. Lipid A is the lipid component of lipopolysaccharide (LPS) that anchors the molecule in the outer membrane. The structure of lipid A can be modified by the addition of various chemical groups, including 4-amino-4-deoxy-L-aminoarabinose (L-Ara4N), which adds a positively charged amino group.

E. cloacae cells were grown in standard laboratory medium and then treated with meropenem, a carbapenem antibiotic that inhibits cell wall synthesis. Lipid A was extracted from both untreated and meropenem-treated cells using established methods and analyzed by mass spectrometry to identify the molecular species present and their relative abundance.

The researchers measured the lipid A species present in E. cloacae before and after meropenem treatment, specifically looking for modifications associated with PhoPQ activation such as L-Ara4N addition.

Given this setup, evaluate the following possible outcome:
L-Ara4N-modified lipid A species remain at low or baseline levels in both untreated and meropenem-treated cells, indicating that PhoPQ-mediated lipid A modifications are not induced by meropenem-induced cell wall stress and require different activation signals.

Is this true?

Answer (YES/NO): NO